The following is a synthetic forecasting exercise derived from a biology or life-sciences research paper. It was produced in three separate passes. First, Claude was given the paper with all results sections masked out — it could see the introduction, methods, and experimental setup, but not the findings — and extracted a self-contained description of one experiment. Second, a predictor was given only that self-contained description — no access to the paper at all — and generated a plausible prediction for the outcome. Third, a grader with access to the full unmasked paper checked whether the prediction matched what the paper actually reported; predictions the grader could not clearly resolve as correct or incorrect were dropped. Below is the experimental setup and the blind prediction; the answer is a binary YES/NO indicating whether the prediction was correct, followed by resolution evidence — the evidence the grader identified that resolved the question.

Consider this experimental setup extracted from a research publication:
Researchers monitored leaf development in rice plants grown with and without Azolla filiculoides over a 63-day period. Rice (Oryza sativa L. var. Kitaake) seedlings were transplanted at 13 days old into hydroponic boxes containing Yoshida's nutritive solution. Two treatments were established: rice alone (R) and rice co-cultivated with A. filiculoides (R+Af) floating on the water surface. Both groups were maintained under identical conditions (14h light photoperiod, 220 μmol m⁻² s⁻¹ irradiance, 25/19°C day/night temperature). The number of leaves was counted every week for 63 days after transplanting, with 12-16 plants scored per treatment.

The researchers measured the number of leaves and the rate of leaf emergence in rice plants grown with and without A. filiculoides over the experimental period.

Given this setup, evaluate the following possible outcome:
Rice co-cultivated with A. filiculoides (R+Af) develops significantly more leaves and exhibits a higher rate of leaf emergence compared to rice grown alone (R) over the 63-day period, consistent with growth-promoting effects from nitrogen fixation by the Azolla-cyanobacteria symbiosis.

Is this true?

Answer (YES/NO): NO